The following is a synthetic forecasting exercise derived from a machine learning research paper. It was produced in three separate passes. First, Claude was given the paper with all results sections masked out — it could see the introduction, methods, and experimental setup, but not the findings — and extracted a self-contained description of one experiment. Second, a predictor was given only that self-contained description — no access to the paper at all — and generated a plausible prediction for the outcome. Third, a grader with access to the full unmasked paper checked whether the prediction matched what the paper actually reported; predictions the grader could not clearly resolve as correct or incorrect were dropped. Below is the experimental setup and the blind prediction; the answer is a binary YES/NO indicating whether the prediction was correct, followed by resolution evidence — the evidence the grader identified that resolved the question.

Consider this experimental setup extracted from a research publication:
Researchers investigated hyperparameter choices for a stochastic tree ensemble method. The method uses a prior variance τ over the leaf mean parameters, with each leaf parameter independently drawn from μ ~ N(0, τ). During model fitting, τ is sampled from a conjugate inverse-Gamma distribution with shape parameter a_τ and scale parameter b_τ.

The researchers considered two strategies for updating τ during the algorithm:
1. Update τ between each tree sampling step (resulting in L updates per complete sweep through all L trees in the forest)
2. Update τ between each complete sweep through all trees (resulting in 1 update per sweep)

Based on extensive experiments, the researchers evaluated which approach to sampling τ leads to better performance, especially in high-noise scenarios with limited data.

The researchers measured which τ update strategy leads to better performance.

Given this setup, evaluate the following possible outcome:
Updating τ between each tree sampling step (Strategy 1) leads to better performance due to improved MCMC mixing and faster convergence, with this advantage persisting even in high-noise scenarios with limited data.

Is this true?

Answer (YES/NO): NO